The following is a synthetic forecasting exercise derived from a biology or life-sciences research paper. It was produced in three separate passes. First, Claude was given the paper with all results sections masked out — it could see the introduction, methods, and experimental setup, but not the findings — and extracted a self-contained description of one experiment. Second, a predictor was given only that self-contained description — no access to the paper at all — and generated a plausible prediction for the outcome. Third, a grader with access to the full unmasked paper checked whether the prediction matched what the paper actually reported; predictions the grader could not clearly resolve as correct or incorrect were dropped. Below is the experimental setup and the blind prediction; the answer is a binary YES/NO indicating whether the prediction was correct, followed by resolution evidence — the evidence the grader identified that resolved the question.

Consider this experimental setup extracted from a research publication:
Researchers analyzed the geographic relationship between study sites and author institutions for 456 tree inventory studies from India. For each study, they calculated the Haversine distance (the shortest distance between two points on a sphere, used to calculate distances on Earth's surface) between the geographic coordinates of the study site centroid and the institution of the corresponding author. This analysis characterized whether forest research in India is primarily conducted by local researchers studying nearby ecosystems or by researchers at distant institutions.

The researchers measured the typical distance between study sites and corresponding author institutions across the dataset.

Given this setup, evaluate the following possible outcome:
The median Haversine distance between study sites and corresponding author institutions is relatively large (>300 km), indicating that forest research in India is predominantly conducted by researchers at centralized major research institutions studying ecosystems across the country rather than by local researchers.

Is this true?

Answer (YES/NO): NO